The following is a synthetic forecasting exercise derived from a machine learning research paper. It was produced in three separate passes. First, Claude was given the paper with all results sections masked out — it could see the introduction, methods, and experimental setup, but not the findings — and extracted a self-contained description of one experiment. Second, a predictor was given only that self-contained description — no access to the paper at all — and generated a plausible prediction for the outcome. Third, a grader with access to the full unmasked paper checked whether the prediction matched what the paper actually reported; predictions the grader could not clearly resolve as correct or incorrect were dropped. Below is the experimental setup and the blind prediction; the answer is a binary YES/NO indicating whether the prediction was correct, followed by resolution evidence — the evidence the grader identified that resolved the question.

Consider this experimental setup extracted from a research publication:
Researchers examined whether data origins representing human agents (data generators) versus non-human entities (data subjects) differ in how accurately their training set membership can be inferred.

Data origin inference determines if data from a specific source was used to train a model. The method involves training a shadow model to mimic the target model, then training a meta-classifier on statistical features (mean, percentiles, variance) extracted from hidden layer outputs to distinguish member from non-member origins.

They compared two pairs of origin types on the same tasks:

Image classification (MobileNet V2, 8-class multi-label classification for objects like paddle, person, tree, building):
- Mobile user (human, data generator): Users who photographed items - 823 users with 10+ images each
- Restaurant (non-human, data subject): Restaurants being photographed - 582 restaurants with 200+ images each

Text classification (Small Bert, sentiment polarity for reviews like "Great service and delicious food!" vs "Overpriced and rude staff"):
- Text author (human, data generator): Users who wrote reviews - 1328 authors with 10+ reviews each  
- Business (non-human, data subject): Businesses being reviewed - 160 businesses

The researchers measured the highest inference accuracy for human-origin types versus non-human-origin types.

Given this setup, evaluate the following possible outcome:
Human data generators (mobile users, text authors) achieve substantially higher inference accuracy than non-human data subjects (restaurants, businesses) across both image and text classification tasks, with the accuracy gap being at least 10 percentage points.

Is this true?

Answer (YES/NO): NO